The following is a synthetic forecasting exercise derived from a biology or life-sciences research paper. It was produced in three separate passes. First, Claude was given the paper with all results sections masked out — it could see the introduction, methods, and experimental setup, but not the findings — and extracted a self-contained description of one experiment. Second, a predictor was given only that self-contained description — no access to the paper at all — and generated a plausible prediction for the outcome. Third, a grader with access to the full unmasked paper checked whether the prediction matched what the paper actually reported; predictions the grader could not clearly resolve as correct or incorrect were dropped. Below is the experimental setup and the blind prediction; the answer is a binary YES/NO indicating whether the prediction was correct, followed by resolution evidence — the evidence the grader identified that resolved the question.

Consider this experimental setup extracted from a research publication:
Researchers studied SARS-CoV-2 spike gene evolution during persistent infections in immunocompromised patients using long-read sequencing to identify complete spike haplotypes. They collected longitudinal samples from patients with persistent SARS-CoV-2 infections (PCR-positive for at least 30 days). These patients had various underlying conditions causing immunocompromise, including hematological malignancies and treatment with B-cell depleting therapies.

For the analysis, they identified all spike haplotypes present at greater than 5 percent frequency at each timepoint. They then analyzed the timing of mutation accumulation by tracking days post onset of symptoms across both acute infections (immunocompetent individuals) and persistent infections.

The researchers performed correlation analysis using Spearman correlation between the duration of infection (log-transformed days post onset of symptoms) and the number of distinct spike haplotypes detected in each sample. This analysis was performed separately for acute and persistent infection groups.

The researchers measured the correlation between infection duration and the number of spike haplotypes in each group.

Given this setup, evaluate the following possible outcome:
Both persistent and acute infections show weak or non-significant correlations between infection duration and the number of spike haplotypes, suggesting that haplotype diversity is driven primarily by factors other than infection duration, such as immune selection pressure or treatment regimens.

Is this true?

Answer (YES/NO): NO